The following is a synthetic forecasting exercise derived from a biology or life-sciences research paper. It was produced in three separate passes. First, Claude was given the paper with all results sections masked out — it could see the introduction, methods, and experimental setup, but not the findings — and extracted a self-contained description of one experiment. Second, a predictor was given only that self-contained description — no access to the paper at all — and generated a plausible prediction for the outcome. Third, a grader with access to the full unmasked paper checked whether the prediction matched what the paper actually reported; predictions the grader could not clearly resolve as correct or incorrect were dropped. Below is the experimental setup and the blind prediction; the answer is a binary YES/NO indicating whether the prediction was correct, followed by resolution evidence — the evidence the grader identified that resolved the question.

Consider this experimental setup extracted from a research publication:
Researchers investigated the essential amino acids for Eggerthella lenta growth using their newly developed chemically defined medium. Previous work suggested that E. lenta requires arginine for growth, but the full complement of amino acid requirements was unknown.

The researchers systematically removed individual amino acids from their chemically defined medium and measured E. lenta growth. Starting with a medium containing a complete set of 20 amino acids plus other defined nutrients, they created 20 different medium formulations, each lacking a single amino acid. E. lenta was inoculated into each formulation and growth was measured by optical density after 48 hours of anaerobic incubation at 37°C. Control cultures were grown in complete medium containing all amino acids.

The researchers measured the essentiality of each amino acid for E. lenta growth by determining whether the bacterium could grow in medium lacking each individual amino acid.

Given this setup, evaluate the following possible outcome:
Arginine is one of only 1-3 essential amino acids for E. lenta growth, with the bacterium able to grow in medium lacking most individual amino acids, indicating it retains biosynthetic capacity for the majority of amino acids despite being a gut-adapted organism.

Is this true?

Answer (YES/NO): YES